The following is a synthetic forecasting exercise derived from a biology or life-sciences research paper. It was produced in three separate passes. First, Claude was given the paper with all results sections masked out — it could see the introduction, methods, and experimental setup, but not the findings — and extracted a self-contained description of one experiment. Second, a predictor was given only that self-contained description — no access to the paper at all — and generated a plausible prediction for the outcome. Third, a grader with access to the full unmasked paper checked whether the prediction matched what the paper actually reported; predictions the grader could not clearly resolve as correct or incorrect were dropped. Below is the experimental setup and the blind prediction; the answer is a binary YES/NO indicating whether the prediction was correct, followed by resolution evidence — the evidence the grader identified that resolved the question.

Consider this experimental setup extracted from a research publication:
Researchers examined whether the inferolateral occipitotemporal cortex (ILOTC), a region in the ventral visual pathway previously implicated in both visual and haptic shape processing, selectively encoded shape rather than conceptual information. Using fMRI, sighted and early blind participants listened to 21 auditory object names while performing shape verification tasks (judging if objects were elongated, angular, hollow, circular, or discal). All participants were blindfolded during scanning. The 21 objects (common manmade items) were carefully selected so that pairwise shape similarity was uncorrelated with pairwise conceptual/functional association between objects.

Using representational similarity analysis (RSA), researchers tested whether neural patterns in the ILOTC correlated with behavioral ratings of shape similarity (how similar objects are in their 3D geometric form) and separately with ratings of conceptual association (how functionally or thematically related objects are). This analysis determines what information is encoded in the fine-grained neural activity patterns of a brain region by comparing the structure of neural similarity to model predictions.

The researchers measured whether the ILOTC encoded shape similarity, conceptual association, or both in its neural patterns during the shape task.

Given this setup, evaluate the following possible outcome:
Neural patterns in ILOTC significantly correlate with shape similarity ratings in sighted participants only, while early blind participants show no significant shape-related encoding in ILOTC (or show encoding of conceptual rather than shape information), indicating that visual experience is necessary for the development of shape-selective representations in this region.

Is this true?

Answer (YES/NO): NO